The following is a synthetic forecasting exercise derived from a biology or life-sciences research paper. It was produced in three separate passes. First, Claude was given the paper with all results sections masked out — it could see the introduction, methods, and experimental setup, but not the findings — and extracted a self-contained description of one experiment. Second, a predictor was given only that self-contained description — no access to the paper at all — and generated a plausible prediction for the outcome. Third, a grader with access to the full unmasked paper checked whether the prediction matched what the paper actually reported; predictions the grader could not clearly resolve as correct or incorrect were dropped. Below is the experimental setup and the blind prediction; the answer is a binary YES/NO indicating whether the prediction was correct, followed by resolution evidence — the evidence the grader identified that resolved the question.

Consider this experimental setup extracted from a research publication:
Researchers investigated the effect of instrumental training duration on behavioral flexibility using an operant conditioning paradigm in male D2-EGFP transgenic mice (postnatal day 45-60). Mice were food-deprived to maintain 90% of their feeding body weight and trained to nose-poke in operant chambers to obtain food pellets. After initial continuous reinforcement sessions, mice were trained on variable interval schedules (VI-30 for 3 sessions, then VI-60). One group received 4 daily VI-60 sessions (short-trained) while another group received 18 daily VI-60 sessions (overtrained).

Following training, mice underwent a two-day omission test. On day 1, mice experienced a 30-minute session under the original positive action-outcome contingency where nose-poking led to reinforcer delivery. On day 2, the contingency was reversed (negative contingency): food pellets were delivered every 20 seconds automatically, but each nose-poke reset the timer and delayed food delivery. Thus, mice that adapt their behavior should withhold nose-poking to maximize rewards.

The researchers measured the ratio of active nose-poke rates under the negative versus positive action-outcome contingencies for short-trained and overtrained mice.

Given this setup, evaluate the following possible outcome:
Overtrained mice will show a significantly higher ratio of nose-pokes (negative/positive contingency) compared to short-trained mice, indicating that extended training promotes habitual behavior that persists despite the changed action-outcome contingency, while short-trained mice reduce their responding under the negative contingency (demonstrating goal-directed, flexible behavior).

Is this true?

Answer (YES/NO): YES